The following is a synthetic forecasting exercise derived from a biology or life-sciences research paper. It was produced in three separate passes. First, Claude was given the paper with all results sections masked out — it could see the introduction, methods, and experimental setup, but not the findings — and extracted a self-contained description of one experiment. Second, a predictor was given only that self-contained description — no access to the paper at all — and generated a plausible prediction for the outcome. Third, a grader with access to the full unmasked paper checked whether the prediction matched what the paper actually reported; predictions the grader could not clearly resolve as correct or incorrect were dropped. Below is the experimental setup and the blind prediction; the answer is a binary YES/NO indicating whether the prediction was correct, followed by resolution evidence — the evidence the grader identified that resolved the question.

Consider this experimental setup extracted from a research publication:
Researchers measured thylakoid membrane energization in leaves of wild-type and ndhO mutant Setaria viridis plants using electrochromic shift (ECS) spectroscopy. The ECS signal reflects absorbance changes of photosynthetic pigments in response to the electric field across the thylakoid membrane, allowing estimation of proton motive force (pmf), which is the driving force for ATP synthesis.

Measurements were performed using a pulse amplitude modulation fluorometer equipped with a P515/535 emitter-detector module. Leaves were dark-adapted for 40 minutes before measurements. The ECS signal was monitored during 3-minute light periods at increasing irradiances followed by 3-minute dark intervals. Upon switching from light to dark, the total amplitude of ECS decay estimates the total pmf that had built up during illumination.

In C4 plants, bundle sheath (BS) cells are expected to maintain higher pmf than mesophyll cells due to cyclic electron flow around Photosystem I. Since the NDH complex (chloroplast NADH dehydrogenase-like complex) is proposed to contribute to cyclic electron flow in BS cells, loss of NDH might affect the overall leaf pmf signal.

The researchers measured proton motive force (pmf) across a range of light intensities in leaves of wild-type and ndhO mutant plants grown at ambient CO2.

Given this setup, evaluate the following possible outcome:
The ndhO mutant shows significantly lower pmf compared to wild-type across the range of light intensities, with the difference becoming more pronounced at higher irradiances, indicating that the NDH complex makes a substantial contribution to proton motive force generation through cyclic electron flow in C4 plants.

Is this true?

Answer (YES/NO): NO